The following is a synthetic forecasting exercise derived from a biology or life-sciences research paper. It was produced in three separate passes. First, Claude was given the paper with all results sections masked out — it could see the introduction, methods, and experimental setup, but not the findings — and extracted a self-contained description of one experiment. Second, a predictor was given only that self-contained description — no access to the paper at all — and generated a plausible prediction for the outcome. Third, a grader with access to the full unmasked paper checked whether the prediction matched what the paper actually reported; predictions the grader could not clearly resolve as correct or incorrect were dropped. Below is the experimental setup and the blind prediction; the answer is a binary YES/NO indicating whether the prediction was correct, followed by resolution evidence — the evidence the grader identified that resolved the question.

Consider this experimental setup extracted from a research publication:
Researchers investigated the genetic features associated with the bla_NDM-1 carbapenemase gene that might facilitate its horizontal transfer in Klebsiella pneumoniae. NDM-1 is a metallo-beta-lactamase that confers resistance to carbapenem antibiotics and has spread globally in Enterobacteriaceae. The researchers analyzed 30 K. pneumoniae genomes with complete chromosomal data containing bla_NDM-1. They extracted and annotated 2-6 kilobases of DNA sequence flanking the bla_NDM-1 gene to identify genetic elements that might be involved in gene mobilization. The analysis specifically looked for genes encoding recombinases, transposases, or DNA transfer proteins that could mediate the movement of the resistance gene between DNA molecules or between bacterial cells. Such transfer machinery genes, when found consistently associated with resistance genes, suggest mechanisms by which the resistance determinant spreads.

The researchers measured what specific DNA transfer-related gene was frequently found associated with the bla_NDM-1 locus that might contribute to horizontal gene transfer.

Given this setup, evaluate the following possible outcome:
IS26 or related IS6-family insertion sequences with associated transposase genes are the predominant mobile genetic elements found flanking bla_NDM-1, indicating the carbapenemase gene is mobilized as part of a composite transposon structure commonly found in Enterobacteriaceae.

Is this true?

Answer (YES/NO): NO